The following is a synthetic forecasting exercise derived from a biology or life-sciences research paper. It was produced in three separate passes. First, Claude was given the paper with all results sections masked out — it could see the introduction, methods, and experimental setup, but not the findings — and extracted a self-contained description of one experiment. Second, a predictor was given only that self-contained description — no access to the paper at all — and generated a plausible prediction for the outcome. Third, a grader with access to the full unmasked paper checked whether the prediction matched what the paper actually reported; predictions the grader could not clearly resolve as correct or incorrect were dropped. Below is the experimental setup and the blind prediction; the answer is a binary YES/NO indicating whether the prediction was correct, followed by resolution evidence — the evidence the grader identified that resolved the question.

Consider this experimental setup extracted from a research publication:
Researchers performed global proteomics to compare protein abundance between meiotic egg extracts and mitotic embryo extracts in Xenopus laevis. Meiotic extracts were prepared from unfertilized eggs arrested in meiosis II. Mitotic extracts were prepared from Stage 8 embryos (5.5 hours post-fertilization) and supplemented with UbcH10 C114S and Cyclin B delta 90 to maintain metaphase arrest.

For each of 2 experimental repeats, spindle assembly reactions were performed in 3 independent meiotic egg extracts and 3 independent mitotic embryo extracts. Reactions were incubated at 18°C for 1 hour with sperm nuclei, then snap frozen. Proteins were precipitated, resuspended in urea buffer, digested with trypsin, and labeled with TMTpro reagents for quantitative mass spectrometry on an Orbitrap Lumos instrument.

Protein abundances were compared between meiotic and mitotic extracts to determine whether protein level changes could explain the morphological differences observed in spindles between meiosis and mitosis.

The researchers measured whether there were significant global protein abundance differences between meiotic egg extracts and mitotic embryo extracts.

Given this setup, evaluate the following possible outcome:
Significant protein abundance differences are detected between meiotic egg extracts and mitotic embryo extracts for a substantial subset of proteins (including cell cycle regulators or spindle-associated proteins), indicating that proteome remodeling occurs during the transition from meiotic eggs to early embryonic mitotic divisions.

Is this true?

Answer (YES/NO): YES